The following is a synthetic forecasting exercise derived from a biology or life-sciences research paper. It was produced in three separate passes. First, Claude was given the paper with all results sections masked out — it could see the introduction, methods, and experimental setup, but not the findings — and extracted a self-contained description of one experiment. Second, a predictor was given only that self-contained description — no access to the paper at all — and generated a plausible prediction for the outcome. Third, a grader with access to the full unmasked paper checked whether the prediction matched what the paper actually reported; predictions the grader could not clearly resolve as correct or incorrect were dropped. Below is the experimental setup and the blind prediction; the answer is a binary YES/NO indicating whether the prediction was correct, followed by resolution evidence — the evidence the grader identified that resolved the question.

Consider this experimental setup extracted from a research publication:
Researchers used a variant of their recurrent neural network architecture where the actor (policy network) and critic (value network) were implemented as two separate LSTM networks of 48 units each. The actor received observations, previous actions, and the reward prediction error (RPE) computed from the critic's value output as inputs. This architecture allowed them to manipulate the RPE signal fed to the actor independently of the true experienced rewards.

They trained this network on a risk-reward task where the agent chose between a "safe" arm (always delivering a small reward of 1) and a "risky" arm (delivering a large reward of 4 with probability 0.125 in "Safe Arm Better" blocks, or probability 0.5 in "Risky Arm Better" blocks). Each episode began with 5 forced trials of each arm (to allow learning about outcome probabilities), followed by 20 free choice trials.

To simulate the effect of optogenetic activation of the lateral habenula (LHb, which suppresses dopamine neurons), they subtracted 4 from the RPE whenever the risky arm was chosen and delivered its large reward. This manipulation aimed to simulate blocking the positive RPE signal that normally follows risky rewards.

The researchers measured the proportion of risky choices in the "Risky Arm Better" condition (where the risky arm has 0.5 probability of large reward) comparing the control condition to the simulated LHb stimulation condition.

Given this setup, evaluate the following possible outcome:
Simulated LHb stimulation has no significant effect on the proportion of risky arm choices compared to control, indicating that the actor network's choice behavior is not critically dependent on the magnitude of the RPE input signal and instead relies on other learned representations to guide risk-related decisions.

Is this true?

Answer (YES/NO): NO